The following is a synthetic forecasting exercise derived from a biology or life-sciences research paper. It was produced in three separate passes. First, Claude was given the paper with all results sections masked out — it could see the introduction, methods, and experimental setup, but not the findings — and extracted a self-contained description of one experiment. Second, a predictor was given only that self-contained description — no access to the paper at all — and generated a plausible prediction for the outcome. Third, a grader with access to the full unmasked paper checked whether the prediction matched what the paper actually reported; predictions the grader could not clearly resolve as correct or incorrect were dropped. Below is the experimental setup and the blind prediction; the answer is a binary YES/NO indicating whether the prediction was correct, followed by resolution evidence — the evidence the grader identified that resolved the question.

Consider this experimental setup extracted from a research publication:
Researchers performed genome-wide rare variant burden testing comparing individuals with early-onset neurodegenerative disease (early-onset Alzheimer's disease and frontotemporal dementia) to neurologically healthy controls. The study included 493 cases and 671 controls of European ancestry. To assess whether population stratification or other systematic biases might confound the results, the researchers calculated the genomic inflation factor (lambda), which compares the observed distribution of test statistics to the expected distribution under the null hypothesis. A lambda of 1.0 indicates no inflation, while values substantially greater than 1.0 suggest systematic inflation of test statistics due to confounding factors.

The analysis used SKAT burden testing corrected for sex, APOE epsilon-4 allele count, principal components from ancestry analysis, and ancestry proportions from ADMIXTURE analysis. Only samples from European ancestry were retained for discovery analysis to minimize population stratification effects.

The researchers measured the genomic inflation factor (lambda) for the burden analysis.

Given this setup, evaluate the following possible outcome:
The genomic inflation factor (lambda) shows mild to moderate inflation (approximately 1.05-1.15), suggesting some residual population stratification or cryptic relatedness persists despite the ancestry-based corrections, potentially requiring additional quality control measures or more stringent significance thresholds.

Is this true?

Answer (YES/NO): NO